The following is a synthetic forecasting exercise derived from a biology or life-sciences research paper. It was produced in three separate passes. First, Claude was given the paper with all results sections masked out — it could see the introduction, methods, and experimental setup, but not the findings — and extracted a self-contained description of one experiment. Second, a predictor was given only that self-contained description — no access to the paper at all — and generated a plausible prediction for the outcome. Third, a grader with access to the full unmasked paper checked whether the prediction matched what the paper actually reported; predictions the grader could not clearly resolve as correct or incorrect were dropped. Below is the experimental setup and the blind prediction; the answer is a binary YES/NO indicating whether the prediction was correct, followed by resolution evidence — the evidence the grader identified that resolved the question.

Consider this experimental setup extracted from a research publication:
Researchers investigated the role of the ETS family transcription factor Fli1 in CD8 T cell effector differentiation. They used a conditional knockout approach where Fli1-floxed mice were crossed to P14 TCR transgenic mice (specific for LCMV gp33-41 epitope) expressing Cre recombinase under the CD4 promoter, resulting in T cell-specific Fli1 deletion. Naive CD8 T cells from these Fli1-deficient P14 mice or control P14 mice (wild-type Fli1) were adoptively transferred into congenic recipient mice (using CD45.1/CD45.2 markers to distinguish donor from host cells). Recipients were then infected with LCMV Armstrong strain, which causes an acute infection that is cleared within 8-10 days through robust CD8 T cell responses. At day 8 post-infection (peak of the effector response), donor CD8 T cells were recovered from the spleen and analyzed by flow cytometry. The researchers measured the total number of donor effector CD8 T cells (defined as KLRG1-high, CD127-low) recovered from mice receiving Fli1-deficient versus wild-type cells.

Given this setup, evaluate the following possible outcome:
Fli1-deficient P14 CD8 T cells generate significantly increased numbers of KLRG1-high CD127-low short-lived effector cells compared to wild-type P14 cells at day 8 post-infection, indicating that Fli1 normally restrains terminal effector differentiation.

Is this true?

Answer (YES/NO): YES